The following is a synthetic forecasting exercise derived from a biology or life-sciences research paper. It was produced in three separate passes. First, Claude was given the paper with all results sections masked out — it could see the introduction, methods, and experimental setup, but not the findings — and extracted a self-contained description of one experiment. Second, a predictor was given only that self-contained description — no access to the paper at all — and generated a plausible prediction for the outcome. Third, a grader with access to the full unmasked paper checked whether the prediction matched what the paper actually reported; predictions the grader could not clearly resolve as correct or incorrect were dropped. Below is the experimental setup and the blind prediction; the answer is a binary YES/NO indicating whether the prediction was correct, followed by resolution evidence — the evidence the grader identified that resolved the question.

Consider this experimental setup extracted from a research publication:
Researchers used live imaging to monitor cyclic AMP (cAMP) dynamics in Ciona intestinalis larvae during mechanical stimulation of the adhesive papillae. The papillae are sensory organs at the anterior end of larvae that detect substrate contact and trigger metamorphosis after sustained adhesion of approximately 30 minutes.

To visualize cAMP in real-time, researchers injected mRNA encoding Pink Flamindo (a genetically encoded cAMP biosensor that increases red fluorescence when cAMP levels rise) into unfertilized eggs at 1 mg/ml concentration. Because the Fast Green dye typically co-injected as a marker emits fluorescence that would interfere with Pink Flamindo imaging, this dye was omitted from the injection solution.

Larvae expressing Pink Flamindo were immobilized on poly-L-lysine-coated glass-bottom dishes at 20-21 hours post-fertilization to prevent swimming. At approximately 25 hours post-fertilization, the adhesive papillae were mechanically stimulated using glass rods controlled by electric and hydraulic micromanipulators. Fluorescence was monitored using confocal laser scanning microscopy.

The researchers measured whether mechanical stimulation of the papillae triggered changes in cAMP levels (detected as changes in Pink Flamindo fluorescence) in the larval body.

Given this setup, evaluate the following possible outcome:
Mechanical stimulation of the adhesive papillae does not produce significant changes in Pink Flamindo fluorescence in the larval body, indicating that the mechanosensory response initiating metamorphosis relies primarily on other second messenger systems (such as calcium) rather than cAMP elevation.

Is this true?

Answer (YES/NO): NO